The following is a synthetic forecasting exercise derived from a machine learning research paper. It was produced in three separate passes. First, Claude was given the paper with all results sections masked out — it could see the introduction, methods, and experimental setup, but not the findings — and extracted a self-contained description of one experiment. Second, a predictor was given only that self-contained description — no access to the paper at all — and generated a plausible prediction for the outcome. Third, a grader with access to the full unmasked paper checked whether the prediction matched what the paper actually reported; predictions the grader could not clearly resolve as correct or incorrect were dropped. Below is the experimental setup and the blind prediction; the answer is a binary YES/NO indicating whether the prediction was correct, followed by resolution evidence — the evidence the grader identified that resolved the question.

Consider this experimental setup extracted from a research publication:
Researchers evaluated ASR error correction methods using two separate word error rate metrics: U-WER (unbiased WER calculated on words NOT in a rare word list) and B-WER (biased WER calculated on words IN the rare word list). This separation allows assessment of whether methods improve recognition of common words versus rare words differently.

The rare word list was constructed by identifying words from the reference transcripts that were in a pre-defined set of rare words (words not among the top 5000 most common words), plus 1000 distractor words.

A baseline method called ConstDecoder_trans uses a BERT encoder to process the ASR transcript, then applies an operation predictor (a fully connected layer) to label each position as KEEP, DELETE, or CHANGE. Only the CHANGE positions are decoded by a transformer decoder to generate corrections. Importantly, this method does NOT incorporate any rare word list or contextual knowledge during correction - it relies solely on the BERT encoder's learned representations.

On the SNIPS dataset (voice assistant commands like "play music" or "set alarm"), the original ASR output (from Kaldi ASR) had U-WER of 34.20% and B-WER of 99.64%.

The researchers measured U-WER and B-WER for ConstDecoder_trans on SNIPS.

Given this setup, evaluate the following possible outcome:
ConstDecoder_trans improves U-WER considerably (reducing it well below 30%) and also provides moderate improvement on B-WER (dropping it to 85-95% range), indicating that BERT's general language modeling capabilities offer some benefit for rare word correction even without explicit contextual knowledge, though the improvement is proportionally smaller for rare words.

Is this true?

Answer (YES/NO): NO